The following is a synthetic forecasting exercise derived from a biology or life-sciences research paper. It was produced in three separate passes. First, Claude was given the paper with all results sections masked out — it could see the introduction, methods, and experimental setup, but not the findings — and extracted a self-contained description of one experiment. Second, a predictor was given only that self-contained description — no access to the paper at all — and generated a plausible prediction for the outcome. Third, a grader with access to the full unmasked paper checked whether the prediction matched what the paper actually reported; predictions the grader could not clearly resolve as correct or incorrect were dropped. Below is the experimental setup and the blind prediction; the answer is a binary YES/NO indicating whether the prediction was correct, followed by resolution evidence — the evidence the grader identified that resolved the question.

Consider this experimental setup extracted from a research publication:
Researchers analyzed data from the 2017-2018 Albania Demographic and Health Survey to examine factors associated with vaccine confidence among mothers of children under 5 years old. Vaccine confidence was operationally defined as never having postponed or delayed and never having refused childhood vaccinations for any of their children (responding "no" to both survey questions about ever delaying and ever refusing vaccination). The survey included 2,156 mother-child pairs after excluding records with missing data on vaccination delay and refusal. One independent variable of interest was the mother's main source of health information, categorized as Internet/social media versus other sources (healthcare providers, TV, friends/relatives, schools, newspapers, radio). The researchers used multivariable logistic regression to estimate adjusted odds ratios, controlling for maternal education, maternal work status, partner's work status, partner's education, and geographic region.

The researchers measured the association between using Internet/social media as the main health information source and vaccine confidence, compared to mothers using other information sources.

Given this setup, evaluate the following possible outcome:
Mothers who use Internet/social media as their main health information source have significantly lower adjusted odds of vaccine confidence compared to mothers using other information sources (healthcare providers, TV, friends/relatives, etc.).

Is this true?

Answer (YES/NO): YES